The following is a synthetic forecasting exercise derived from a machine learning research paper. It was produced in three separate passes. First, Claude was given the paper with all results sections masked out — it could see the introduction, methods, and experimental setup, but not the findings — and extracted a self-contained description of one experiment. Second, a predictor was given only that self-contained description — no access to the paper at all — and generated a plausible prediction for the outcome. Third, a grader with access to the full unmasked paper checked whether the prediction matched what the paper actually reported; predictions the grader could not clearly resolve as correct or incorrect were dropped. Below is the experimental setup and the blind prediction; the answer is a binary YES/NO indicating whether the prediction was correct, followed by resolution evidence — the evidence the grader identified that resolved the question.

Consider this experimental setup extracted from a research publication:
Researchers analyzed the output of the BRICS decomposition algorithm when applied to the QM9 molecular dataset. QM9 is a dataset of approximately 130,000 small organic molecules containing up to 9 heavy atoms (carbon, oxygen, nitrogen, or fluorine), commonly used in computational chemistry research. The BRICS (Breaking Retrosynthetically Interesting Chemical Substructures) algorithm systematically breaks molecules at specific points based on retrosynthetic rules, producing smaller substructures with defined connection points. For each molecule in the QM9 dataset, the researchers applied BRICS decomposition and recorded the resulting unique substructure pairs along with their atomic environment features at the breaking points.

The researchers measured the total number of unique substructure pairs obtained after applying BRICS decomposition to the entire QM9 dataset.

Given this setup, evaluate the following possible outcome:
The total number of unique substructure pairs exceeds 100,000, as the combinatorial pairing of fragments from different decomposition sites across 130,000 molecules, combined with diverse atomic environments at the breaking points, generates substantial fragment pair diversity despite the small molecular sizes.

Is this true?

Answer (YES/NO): NO